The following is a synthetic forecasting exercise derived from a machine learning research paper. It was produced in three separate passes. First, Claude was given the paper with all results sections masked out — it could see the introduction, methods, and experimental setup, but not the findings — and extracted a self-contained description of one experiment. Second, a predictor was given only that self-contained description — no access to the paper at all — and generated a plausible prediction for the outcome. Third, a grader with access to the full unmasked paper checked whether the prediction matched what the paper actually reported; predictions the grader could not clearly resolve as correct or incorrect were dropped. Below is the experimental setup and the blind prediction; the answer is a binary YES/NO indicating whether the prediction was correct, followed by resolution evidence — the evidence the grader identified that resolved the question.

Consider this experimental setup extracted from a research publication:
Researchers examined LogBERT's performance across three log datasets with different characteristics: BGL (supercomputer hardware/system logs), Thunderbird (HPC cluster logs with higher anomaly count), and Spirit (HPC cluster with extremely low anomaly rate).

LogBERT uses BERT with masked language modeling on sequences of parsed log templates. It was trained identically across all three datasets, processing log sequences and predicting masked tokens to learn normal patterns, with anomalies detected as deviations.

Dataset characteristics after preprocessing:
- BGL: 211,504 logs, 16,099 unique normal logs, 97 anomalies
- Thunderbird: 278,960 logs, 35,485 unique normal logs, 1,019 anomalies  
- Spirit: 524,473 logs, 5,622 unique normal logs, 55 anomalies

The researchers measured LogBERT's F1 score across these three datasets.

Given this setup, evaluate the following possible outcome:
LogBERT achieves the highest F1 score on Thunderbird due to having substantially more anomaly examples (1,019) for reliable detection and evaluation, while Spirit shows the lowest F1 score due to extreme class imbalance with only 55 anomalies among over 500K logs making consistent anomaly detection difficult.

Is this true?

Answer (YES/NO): NO